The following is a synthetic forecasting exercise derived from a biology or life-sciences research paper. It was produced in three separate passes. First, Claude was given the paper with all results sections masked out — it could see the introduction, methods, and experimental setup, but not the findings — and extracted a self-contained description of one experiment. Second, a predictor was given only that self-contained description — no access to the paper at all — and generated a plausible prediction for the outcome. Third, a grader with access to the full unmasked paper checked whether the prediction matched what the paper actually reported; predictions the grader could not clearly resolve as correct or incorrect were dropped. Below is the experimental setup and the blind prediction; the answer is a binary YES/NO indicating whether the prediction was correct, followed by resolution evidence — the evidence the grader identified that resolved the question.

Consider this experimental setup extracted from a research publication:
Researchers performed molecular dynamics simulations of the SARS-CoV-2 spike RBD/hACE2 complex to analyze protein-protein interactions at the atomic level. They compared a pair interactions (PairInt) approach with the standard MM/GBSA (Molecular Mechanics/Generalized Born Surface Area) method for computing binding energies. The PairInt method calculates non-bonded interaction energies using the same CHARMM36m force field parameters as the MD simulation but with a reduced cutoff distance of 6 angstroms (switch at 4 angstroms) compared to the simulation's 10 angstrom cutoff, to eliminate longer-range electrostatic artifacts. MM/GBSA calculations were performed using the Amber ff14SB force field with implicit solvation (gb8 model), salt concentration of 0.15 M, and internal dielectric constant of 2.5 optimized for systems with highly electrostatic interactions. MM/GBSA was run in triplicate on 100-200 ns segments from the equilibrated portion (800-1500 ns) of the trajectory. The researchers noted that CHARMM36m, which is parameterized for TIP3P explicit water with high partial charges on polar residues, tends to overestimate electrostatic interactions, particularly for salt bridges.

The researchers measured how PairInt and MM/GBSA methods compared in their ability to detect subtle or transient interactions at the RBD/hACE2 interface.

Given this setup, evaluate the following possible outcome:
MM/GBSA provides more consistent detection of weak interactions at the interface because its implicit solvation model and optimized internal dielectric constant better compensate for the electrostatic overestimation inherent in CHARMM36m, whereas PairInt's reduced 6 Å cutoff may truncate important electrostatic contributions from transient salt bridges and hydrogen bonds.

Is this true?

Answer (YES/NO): NO